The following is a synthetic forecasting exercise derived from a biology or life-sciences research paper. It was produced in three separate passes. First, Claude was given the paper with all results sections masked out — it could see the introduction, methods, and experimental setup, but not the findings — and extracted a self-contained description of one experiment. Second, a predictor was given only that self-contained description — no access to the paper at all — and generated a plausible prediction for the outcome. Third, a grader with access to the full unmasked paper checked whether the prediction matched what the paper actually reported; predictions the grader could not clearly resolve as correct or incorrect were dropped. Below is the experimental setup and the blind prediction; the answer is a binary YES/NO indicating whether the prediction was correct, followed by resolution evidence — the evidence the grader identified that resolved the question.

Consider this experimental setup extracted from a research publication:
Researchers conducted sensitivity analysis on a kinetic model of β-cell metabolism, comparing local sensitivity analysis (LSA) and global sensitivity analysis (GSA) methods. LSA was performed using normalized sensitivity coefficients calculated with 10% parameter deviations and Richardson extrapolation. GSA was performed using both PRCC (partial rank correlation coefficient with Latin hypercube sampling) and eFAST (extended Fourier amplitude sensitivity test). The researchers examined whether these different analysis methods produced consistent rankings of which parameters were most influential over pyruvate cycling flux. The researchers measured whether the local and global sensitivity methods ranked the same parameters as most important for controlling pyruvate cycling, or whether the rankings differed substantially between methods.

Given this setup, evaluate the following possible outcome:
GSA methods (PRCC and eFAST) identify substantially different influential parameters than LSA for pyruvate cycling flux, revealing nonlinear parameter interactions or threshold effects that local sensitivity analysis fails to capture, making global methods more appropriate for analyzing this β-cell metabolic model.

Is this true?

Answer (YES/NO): NO